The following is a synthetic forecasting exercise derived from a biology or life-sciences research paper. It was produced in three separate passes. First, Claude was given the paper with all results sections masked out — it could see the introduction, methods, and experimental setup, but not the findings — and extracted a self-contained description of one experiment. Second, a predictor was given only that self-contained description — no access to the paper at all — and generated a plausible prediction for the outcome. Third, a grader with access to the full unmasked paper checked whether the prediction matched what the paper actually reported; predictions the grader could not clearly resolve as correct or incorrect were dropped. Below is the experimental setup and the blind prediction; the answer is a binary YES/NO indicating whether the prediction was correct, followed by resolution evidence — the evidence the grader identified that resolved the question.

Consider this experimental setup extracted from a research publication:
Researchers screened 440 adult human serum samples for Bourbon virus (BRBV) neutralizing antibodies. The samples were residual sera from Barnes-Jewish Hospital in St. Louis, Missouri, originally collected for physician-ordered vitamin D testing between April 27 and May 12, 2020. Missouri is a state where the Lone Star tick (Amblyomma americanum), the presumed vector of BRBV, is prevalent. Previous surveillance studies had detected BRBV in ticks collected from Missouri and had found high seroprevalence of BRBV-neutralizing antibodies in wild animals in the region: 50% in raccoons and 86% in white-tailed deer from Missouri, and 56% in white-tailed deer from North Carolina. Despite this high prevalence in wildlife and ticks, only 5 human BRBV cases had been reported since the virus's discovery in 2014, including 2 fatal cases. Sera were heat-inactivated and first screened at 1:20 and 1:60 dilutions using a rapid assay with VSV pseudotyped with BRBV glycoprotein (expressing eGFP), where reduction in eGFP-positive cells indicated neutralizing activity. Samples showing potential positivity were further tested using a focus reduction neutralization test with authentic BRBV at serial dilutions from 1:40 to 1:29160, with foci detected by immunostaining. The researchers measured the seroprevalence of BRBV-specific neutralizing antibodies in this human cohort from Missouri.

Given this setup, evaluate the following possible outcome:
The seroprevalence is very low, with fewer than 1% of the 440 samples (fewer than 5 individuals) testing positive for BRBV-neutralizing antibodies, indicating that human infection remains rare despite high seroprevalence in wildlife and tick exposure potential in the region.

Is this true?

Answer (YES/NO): NO